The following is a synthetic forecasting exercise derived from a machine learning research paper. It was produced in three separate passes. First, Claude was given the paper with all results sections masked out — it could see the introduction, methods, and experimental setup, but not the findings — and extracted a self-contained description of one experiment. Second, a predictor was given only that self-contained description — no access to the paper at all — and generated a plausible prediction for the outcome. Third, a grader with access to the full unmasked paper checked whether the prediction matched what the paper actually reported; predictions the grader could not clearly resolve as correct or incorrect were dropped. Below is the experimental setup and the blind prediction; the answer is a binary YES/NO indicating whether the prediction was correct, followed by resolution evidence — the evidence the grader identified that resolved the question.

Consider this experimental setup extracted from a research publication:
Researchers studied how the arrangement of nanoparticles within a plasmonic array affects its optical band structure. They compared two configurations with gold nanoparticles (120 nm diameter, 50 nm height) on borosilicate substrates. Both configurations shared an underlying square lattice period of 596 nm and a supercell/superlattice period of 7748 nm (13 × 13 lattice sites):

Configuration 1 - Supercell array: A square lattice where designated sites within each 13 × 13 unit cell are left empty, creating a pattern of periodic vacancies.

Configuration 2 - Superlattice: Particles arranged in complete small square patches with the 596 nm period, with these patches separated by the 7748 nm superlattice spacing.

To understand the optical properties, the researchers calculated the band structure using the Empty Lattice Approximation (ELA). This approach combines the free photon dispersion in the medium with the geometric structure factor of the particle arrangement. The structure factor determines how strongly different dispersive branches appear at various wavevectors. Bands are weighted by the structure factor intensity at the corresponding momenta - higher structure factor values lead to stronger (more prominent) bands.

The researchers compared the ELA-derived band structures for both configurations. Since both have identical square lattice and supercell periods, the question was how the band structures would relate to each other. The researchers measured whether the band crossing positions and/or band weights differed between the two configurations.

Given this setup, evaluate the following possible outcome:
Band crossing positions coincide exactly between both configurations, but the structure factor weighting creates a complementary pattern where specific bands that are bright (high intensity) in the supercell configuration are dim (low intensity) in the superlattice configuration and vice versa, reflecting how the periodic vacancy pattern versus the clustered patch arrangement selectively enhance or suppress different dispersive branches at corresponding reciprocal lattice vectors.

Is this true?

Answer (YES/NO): YES